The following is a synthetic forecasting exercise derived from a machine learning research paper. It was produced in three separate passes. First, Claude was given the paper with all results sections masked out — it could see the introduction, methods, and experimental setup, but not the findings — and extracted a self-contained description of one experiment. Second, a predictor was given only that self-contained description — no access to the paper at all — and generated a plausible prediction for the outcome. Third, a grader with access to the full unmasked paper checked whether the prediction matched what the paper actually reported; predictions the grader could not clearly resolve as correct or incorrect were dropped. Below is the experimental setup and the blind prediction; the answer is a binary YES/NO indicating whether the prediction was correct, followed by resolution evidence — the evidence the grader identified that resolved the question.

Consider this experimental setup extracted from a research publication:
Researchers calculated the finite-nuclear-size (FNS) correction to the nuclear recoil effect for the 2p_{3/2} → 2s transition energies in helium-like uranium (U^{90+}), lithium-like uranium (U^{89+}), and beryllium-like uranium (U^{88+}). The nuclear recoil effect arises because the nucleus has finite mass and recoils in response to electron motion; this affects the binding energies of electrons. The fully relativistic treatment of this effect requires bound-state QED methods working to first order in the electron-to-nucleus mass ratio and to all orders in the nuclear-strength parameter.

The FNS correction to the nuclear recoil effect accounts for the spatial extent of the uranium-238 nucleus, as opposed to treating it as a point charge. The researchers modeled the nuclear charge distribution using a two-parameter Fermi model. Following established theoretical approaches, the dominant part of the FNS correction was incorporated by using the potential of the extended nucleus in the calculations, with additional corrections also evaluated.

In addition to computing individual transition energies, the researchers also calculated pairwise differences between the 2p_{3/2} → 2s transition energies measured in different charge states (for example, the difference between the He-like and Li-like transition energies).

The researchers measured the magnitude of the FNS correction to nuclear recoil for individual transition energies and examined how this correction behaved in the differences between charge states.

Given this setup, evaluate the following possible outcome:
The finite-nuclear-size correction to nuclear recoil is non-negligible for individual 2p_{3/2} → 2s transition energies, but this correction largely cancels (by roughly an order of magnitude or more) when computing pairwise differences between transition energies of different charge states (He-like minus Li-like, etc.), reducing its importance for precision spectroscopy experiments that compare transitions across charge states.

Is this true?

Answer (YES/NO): NO